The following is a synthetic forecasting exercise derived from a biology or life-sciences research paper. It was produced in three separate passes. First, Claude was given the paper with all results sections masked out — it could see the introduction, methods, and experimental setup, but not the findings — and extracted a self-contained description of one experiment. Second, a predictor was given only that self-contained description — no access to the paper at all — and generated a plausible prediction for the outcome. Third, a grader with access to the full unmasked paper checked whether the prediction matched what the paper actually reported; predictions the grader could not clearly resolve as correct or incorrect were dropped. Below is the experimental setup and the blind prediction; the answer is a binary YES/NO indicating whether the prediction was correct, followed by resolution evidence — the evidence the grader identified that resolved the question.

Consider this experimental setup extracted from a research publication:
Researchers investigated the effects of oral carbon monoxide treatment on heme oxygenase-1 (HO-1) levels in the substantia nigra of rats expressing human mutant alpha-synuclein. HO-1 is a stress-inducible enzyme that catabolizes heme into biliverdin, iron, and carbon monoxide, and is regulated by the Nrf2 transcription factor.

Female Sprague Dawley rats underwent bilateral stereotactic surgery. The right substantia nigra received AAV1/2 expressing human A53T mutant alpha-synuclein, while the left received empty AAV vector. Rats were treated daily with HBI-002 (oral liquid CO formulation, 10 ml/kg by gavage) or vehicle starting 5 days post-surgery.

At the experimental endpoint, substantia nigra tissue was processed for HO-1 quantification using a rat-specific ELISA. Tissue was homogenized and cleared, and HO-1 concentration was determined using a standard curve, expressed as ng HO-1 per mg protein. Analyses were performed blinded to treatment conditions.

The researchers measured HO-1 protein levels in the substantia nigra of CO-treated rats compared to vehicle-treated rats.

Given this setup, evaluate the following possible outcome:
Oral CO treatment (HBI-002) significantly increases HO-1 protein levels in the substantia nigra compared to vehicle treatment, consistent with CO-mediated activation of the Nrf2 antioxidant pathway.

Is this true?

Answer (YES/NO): NO